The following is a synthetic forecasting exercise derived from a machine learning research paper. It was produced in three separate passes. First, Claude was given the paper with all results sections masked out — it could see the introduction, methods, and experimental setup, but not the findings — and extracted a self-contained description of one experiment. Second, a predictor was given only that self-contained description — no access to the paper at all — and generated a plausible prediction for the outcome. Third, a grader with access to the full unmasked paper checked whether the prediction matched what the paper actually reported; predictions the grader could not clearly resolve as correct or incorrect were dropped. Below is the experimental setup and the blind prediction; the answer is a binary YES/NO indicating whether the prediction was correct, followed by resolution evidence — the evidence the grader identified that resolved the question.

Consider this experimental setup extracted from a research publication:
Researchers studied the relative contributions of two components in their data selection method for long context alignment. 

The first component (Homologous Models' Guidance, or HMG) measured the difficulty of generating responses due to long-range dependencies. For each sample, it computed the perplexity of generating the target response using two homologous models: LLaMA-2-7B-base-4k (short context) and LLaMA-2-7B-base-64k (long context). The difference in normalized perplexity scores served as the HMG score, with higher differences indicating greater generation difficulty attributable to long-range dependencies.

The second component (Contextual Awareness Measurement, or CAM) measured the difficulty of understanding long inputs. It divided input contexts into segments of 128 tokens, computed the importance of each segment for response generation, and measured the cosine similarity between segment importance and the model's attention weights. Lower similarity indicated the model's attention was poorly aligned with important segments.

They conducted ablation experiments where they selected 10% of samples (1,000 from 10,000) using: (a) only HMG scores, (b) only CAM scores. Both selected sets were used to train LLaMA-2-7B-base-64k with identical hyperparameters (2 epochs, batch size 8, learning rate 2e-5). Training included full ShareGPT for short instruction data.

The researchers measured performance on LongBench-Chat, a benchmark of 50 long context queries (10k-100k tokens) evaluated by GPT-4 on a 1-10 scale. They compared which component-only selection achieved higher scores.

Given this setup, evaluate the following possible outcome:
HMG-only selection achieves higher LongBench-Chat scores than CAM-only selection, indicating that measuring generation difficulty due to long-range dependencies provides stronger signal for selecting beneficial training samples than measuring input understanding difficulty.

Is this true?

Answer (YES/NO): YES